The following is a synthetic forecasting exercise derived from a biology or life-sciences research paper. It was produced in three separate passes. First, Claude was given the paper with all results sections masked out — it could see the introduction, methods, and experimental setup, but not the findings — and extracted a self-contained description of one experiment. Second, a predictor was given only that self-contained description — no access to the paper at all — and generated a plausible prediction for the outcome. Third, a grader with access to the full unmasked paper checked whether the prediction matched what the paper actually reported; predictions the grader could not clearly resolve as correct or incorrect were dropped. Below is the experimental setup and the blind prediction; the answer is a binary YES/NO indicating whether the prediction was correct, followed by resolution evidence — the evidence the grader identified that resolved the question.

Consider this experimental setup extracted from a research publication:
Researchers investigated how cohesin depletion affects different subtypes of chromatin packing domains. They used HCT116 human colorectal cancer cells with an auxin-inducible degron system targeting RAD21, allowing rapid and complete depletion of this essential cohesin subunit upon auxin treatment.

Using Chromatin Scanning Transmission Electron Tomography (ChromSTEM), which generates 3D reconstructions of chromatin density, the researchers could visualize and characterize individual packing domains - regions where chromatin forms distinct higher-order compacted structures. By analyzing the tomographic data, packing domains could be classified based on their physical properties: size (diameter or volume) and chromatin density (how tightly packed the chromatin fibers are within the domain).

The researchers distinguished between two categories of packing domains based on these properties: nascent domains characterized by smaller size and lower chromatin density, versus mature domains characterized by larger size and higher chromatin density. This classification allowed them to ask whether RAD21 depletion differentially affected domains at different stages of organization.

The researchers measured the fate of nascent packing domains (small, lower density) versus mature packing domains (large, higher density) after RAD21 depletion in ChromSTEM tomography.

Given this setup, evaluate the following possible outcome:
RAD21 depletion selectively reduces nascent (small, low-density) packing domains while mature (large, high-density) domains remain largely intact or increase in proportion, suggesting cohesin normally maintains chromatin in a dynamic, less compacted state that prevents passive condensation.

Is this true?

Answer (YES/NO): NO